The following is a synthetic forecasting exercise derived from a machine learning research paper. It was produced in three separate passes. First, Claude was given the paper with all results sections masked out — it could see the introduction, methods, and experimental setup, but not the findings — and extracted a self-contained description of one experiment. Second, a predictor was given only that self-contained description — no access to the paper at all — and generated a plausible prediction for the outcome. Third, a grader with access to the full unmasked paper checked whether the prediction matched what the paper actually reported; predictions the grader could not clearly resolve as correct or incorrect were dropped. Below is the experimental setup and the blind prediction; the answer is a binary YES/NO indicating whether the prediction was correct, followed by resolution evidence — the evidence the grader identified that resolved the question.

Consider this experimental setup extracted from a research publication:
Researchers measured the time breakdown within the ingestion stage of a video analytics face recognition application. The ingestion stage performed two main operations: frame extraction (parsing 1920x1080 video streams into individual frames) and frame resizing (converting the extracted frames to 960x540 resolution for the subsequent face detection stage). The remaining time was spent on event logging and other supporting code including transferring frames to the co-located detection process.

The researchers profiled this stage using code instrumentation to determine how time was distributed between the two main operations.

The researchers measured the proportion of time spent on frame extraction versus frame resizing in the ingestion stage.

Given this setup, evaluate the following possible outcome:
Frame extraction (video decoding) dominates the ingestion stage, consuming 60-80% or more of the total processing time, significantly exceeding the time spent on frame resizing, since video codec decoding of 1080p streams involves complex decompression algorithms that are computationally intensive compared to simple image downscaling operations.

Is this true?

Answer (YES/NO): NO